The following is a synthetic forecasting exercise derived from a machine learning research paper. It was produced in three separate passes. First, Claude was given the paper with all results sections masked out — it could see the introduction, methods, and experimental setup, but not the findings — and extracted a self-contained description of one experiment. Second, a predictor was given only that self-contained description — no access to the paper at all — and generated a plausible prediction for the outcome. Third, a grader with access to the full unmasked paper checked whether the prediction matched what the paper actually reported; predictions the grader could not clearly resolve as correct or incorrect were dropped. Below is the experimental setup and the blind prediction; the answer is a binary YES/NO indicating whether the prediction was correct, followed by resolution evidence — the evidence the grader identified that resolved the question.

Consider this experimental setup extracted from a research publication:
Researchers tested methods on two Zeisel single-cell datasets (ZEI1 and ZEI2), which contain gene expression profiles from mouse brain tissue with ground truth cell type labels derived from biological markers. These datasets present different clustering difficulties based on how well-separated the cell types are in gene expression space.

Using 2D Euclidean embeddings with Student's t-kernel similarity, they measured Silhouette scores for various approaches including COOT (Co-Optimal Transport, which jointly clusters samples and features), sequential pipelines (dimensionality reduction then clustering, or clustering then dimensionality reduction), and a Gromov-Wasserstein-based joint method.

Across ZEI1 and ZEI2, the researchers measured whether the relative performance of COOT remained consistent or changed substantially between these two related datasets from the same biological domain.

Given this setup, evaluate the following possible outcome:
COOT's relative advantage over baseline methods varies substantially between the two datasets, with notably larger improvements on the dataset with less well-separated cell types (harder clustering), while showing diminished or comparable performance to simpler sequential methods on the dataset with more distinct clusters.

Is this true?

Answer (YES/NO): NO